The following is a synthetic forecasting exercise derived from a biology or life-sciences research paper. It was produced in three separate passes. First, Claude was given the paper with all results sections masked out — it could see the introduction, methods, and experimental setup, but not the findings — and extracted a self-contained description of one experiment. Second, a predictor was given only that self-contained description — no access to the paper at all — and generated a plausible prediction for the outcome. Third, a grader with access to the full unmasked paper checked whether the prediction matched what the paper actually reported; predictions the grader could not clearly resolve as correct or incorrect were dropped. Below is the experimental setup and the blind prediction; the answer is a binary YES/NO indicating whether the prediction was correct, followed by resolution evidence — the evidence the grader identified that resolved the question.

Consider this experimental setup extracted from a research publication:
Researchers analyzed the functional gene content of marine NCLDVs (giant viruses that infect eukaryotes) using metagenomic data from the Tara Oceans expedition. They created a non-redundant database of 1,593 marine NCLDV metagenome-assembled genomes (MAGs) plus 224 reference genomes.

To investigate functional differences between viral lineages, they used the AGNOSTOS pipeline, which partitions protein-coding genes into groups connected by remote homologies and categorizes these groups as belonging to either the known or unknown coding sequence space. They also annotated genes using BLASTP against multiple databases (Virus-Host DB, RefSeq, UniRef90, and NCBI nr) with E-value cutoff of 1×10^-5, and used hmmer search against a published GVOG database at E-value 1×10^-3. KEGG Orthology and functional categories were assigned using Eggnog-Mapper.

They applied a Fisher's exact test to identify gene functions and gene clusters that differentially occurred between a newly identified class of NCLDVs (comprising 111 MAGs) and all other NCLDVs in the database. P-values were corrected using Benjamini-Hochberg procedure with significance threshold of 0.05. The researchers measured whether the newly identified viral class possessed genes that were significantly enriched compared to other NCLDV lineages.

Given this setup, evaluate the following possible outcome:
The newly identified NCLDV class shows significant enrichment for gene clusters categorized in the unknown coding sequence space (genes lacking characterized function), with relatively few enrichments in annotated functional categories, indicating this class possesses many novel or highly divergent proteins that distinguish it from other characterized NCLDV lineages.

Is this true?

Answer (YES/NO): YES